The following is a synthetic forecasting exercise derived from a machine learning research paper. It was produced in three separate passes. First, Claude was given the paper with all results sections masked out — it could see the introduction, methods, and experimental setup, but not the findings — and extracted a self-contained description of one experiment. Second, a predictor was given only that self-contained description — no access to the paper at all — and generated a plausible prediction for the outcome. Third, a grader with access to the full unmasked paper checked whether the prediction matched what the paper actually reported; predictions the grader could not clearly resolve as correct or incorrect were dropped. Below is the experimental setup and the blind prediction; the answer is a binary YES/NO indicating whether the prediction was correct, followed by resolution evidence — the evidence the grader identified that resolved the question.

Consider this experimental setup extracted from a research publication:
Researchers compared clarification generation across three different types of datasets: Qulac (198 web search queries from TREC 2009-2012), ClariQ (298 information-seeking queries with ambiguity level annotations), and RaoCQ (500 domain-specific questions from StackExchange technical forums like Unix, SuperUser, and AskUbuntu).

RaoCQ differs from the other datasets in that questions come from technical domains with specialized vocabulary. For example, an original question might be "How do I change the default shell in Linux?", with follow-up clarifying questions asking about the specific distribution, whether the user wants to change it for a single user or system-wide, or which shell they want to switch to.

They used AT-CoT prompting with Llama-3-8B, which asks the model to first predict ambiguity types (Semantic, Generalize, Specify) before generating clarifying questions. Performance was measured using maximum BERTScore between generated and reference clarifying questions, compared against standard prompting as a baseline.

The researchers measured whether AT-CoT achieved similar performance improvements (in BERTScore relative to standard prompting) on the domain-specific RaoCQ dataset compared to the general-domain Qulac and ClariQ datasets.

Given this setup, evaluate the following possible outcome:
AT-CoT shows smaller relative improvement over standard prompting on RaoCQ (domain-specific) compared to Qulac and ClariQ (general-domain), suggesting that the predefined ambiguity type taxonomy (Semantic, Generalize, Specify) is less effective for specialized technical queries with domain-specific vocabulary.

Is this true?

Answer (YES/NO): NO